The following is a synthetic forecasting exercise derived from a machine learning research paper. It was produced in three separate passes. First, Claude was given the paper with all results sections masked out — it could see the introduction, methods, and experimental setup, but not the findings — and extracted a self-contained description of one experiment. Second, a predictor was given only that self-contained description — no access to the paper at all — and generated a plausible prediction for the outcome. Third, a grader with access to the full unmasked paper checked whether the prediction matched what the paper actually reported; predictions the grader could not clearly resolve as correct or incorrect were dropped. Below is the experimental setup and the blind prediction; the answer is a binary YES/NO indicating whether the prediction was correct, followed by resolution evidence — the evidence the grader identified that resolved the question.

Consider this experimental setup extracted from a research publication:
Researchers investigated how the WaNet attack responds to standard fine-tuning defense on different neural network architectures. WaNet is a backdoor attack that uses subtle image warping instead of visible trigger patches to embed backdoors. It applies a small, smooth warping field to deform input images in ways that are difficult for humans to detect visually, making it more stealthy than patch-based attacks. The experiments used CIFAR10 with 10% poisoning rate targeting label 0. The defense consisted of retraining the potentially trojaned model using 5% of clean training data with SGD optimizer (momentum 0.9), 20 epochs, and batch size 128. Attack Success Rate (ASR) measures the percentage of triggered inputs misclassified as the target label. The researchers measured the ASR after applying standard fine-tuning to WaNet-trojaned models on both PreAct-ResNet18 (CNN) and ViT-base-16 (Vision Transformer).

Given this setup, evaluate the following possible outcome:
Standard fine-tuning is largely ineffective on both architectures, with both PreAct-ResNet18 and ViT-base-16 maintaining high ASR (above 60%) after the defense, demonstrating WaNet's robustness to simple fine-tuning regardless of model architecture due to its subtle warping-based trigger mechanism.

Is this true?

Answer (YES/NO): NO